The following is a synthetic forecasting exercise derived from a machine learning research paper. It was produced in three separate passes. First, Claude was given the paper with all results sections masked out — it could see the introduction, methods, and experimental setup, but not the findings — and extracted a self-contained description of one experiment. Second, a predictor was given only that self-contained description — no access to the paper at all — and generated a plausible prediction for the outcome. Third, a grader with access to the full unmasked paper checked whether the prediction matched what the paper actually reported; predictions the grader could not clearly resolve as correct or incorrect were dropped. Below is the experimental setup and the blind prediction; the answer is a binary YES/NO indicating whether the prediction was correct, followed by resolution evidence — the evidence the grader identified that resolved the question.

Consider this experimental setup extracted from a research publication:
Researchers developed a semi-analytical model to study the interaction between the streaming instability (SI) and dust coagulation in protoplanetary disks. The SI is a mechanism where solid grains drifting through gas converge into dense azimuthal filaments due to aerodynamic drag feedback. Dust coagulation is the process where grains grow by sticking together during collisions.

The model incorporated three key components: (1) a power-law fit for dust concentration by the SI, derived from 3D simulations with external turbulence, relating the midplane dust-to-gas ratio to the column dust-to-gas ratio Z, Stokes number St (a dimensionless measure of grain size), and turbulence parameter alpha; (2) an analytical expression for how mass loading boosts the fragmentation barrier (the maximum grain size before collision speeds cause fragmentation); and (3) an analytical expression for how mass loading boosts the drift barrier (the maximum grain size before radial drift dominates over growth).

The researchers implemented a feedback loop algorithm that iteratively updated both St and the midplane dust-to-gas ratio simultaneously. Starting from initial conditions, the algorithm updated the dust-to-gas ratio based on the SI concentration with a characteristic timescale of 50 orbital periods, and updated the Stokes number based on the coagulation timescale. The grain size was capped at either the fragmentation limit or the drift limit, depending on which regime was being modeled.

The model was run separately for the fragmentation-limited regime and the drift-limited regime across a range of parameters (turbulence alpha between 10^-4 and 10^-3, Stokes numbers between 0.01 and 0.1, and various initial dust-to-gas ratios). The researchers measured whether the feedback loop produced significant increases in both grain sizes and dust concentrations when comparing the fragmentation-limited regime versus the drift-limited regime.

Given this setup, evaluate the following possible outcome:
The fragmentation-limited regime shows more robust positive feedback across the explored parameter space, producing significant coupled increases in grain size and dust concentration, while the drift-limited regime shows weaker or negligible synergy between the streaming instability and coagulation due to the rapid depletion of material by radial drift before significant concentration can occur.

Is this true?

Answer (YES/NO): YES